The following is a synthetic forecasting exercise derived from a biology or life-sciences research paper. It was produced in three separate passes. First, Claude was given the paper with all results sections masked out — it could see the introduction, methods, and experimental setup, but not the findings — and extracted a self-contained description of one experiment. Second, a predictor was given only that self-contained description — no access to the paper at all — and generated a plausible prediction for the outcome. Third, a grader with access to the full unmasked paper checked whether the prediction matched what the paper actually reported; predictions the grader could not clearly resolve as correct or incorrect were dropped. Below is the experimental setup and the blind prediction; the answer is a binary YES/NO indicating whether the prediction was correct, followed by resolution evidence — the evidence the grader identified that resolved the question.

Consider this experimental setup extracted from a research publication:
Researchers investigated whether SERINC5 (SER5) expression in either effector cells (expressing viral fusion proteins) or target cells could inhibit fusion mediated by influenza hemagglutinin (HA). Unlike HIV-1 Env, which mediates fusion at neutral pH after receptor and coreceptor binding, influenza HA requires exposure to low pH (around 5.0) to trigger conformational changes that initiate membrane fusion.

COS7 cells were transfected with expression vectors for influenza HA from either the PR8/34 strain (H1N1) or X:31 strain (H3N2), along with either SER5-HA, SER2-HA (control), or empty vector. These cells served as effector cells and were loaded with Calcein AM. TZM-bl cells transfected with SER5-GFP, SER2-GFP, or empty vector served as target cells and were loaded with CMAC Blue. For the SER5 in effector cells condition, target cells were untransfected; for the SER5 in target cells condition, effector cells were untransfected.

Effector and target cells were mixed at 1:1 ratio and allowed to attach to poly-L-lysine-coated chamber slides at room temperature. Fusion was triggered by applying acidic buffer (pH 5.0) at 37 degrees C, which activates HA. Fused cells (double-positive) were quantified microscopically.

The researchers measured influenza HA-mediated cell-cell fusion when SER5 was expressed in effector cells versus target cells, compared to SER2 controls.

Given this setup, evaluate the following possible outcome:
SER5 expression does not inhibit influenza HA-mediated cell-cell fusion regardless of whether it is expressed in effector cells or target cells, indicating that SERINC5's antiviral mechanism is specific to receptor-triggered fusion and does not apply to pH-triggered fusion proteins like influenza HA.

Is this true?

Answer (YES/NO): YES